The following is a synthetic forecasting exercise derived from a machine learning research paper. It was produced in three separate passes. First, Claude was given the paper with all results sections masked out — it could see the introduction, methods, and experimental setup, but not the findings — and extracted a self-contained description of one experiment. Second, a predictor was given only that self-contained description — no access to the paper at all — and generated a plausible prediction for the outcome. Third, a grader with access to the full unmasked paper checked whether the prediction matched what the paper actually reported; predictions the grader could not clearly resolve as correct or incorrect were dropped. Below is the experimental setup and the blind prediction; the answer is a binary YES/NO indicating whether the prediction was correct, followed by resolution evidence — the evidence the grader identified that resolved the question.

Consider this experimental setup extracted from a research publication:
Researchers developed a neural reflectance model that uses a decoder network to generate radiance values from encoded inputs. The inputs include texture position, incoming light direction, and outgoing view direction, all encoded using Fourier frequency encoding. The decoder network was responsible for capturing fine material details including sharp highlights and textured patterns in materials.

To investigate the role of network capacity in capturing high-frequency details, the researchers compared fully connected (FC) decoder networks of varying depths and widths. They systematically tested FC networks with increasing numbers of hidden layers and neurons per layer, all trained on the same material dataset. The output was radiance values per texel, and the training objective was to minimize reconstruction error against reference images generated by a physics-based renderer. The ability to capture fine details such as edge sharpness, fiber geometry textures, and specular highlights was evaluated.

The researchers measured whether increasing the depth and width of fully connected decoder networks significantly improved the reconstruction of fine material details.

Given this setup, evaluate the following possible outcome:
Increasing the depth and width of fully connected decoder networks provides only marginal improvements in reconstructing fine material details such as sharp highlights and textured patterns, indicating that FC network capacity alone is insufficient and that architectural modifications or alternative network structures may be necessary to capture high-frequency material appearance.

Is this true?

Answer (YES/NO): YES